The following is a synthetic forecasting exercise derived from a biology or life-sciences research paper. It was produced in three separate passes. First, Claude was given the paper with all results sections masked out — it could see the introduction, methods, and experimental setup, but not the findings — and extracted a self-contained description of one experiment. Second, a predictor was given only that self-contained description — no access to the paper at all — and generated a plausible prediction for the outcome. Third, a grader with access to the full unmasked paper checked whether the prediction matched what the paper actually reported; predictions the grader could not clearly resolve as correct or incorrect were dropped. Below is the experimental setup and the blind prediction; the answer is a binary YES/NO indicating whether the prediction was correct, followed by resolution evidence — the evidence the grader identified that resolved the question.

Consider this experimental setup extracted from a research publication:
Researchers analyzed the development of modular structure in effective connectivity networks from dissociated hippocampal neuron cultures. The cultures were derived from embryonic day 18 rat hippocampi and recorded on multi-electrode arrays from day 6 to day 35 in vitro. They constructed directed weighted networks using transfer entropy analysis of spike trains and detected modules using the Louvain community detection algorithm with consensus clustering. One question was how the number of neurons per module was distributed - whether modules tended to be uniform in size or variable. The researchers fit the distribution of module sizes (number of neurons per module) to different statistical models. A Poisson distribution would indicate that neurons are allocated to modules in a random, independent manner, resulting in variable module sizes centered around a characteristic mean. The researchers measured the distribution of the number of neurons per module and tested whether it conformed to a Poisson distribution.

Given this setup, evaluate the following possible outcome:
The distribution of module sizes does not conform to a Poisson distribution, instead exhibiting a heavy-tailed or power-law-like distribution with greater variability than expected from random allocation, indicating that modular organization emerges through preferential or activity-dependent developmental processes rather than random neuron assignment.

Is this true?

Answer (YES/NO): NO